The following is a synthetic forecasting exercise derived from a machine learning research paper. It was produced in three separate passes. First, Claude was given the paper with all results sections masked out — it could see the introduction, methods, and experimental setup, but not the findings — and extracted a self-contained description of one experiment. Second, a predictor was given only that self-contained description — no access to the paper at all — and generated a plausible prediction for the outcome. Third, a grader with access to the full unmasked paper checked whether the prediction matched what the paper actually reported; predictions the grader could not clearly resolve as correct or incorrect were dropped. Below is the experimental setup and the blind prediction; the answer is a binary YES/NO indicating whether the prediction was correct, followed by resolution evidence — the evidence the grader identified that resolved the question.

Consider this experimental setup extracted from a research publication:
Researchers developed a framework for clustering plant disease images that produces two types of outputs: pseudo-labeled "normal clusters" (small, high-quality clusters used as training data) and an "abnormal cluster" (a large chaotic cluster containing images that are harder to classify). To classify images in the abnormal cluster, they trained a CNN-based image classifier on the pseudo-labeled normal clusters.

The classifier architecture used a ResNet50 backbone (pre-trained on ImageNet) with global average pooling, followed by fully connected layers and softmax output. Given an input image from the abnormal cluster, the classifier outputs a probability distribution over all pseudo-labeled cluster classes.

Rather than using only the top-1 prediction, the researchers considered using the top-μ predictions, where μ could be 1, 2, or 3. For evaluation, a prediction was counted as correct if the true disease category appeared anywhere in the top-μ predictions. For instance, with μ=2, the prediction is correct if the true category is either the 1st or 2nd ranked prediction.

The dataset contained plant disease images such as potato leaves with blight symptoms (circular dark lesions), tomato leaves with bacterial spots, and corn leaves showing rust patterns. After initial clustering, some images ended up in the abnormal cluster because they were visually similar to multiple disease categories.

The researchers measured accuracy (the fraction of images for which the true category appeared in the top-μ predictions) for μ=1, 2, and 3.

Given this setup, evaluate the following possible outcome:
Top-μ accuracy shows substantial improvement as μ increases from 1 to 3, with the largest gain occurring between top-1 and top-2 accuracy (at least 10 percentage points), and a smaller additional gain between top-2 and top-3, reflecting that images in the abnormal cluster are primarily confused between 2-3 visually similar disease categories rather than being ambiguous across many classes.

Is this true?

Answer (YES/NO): NO